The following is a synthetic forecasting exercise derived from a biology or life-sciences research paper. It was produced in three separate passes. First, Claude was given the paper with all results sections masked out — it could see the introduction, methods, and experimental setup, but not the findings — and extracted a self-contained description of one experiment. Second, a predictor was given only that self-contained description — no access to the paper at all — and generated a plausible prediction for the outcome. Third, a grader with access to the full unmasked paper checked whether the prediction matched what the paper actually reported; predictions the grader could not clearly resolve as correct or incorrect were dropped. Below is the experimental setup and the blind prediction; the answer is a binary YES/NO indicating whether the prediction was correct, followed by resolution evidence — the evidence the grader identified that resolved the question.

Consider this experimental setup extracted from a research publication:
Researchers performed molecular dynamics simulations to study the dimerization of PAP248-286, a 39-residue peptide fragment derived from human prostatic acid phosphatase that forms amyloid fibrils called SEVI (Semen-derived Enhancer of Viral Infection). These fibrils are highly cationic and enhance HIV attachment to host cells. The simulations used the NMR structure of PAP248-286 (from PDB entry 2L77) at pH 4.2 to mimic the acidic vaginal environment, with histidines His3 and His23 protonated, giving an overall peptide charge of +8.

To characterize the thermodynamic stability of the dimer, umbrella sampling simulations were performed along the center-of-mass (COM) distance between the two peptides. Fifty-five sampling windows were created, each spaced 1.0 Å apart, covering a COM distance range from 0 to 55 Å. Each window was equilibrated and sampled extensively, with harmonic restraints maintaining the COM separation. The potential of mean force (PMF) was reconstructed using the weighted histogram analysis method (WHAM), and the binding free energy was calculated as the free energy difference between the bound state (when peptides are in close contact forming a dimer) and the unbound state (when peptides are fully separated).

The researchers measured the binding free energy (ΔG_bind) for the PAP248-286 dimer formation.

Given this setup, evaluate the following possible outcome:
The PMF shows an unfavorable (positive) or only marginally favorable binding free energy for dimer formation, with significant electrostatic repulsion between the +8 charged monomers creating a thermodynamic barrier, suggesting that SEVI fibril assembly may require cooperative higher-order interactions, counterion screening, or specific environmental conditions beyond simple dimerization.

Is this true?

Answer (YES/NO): NO